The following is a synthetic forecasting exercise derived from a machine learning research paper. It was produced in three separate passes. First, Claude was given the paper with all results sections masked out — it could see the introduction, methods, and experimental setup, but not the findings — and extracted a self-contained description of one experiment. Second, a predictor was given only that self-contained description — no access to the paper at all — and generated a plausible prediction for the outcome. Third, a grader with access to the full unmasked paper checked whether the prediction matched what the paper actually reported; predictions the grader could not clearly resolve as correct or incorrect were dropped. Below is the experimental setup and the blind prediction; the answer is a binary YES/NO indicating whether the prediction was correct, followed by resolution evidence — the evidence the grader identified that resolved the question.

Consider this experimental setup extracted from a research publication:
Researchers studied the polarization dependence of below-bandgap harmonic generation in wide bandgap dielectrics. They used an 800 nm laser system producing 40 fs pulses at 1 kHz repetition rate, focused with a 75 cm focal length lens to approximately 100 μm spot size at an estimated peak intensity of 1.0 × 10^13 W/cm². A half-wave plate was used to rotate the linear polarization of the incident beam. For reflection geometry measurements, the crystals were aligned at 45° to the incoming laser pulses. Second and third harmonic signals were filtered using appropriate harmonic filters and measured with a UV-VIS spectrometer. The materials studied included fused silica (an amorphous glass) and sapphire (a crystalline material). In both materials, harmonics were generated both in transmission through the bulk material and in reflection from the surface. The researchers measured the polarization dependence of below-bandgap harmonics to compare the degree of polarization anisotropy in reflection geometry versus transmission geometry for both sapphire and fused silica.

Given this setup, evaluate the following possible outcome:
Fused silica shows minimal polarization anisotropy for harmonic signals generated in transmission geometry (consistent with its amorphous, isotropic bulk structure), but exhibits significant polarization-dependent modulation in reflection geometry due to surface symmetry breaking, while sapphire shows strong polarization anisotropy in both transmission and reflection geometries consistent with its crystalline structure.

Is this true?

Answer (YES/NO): NO